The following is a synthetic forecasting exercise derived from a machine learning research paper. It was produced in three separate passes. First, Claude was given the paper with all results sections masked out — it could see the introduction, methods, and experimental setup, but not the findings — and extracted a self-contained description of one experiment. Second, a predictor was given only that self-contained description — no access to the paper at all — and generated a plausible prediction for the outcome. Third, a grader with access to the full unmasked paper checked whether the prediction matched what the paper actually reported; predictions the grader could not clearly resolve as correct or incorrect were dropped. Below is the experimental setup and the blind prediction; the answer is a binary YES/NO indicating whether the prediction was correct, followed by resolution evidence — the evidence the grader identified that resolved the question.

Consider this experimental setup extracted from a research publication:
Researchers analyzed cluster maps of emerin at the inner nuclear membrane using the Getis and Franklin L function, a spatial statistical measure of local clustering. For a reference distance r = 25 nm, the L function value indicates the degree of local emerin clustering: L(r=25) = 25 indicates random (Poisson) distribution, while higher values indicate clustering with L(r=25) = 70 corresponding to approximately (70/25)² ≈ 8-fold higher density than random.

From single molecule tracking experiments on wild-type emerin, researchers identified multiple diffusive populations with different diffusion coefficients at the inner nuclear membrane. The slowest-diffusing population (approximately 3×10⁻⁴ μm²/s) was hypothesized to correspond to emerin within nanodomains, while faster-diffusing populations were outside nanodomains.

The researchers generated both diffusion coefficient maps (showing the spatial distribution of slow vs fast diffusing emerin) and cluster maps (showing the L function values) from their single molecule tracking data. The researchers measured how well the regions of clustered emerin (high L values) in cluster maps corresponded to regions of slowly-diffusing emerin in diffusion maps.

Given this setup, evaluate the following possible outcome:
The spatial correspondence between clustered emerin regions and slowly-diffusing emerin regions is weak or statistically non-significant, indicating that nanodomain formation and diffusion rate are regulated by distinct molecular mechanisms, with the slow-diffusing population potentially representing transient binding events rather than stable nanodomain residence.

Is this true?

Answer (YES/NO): NO